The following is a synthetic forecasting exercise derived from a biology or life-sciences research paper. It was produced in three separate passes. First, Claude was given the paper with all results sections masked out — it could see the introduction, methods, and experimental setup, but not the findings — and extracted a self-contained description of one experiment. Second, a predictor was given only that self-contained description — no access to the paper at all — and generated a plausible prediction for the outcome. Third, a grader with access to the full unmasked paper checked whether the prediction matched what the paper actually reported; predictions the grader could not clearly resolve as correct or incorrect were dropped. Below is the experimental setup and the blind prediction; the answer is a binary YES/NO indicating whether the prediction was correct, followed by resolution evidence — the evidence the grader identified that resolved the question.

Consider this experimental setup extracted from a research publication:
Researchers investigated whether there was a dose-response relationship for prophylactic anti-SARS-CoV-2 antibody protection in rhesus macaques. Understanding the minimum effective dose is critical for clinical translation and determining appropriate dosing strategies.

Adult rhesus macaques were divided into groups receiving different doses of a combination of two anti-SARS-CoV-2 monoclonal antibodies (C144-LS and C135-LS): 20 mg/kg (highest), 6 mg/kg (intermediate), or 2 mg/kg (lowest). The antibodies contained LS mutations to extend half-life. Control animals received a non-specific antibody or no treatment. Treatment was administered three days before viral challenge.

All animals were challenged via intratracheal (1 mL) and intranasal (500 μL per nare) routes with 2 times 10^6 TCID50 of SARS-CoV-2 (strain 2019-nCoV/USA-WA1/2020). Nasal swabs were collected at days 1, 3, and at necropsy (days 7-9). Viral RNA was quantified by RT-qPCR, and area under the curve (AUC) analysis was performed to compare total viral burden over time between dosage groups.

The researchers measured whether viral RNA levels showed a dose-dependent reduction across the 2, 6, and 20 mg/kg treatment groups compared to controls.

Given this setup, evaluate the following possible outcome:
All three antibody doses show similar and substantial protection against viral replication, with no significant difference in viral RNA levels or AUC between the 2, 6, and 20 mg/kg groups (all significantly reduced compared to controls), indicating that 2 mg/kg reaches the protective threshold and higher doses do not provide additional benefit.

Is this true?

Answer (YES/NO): NO